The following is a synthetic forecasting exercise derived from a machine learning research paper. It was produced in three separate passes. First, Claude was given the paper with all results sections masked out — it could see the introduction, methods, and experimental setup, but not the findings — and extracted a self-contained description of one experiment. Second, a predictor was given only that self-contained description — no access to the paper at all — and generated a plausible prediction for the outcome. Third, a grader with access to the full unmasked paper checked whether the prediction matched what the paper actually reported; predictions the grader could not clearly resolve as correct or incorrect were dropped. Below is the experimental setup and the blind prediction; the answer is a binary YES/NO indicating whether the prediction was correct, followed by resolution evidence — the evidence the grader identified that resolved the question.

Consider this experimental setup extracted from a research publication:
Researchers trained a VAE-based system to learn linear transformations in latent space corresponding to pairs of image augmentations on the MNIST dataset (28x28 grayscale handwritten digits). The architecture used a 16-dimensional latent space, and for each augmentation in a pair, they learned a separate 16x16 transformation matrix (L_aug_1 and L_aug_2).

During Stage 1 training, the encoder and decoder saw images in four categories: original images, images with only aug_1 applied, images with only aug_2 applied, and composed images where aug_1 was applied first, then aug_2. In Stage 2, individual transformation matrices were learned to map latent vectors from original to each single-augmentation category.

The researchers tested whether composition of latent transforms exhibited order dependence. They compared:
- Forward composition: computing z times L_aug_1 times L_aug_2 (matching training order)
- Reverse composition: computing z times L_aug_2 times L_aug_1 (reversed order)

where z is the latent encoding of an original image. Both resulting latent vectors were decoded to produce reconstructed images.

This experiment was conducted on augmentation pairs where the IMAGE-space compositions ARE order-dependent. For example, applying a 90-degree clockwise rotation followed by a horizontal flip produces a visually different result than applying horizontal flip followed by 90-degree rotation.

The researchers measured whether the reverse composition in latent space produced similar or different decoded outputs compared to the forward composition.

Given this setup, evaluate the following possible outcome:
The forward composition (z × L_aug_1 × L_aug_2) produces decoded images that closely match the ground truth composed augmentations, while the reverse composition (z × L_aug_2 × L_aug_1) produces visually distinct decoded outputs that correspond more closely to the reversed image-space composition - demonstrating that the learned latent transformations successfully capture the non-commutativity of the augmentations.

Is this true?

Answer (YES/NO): NO